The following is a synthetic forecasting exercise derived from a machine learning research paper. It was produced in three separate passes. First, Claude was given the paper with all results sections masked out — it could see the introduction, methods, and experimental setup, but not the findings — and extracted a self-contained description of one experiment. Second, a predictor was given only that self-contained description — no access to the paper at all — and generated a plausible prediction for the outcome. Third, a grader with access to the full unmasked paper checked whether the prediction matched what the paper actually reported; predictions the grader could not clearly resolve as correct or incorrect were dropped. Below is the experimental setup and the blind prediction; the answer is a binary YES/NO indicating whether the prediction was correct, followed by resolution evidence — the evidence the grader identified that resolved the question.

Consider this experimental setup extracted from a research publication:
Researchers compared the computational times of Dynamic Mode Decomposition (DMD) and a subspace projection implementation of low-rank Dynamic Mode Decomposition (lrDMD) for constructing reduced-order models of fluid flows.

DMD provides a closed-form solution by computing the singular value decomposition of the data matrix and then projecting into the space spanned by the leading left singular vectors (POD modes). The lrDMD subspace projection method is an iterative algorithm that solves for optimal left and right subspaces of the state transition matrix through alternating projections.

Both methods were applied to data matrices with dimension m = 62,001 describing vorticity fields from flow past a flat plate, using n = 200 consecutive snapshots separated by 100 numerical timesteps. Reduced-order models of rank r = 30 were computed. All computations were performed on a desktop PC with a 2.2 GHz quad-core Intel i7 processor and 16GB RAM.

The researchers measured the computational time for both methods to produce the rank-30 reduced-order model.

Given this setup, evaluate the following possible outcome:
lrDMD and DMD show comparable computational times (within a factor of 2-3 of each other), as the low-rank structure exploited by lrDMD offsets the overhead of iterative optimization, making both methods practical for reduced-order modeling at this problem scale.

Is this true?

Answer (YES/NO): YES